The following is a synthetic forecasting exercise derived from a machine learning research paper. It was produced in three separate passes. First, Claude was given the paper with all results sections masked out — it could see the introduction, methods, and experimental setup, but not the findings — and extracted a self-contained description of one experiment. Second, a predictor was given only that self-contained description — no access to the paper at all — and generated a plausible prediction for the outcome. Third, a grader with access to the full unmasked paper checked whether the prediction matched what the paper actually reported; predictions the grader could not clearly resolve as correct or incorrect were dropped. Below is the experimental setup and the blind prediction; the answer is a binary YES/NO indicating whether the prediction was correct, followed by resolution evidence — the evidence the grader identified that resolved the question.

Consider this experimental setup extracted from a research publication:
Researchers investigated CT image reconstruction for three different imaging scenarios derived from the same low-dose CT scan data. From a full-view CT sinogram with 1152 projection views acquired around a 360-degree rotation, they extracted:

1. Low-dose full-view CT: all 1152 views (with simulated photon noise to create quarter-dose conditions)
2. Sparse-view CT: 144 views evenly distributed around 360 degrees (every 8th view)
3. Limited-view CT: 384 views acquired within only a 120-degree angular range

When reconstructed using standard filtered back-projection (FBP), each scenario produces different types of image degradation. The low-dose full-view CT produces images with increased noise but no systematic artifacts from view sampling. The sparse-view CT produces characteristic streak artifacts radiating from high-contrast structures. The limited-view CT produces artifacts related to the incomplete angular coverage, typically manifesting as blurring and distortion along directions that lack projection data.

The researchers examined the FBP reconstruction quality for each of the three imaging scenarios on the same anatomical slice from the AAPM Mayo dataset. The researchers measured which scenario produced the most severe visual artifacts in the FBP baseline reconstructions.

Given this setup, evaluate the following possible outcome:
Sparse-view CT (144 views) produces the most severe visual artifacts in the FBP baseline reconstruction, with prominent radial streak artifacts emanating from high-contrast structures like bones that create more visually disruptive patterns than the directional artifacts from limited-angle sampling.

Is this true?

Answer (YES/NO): NO